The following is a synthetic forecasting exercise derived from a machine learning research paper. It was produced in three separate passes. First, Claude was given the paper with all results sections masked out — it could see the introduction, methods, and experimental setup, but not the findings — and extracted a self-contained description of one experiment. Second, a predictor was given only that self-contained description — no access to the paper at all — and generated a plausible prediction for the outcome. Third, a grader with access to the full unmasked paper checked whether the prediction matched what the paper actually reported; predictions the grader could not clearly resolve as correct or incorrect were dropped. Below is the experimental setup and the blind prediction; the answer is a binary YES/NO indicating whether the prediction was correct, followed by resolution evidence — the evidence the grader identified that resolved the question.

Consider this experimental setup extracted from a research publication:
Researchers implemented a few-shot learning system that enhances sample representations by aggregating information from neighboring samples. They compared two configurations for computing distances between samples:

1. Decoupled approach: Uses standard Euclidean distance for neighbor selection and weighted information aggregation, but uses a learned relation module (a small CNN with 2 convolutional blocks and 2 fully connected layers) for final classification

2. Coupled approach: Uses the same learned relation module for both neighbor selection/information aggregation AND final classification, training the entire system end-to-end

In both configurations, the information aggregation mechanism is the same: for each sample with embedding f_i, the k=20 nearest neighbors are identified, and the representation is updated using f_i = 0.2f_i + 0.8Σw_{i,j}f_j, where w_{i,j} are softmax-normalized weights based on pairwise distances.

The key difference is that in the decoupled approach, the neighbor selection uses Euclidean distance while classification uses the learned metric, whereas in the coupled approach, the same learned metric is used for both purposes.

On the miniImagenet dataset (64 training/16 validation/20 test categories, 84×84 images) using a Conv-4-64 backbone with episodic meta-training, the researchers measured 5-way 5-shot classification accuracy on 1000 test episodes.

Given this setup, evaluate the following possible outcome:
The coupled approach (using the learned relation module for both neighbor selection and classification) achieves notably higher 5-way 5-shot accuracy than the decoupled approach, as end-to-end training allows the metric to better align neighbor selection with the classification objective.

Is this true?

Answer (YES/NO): YES